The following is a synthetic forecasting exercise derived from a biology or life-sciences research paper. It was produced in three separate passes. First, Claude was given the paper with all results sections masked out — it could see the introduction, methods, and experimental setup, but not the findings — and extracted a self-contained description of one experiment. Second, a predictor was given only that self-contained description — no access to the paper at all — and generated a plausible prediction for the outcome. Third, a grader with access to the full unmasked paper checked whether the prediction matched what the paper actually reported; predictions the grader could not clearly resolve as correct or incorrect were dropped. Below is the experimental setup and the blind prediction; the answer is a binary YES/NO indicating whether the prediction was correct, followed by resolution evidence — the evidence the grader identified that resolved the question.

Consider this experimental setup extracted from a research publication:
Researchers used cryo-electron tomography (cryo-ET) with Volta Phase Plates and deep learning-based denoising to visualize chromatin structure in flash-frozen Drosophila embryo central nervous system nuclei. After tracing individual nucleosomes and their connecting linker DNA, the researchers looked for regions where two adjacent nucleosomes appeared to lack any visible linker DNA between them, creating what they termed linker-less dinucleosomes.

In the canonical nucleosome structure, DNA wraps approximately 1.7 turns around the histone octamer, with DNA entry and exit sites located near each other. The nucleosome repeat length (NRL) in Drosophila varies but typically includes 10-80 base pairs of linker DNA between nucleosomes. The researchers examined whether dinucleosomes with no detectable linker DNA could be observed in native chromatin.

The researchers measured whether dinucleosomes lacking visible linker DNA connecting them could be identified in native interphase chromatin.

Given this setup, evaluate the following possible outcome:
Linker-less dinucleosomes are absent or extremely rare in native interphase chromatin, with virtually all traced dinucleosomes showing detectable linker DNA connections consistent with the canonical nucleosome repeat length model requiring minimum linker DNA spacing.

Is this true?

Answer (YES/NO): NO